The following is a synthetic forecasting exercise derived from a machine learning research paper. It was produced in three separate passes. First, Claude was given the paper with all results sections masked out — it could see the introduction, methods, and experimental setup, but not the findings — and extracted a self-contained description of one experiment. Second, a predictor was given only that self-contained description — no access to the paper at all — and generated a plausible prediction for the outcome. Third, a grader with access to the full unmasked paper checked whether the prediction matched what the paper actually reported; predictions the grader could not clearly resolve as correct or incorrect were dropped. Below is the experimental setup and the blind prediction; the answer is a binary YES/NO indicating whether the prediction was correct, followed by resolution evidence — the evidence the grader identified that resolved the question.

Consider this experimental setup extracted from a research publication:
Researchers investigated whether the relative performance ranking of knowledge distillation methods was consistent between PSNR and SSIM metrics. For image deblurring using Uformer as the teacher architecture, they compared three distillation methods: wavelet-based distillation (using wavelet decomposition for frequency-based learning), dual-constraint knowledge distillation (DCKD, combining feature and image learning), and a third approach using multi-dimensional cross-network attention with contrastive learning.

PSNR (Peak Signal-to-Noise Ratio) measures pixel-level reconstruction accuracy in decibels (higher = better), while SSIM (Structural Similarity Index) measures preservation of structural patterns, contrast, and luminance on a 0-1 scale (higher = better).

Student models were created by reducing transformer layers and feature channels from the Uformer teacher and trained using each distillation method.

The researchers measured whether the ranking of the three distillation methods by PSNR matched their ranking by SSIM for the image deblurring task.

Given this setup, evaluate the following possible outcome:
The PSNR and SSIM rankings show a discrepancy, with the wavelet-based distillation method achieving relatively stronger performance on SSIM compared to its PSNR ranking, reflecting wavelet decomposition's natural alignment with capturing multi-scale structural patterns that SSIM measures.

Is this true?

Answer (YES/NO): YES